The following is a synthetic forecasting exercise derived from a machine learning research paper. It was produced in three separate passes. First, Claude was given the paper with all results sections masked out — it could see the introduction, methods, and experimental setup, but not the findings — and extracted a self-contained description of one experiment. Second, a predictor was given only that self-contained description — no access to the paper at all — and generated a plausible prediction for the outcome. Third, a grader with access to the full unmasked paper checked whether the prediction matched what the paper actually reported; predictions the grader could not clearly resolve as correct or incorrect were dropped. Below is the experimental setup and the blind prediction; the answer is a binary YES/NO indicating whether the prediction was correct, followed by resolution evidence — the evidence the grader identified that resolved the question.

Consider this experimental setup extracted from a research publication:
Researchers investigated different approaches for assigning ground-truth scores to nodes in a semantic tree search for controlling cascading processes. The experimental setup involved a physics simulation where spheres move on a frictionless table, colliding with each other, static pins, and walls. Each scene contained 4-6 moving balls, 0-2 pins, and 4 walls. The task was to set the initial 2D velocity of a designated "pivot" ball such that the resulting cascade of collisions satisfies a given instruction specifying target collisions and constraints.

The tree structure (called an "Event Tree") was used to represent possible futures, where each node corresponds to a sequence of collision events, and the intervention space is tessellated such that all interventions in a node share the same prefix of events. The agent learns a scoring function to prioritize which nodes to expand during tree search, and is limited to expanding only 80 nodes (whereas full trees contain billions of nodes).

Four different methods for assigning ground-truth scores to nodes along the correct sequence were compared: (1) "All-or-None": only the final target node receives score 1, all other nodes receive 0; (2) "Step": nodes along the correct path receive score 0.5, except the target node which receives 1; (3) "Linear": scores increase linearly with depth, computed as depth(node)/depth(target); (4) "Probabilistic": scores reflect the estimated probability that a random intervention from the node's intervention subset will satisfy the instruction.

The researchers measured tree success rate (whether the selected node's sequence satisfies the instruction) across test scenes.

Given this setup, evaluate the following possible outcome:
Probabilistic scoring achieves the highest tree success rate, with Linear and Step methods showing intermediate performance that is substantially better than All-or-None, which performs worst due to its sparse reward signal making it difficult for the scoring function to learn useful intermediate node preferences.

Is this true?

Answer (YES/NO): YES